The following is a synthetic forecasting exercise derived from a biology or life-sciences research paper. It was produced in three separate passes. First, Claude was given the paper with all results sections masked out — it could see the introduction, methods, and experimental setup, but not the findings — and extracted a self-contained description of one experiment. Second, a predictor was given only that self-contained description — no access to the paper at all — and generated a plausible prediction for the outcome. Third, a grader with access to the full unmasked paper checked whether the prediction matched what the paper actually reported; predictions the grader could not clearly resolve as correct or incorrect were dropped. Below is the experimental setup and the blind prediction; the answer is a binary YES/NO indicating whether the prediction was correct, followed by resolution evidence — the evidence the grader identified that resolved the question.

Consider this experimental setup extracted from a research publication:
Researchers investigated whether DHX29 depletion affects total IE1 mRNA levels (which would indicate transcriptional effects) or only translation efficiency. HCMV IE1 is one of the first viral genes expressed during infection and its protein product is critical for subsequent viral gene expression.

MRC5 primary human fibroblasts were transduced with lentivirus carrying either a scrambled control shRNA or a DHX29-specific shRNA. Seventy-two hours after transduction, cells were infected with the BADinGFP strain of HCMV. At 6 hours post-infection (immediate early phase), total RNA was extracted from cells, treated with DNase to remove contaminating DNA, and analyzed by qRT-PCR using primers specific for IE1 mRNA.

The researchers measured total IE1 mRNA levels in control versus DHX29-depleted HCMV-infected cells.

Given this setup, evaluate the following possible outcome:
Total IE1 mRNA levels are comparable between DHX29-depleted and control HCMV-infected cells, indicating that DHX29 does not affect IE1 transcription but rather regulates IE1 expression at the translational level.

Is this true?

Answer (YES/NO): YES